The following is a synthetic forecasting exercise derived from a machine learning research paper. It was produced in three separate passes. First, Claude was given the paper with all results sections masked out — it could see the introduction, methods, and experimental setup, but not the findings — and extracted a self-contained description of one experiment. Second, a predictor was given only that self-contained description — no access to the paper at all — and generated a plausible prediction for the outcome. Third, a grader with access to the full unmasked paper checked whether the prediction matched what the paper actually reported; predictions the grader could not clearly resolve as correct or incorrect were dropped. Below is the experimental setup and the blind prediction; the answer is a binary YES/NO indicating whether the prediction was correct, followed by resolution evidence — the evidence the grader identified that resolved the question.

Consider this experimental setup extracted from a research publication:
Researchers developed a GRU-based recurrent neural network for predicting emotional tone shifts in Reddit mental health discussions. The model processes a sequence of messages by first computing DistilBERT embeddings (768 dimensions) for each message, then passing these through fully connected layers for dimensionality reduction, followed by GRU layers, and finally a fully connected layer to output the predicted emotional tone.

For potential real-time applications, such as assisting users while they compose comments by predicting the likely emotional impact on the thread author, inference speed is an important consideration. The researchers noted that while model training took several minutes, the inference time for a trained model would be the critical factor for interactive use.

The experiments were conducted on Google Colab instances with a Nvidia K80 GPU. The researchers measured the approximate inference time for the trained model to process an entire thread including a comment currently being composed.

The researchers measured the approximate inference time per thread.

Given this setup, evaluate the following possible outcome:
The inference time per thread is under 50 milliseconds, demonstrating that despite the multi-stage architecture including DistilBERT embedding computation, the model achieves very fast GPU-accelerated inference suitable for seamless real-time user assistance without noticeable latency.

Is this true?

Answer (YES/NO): YES